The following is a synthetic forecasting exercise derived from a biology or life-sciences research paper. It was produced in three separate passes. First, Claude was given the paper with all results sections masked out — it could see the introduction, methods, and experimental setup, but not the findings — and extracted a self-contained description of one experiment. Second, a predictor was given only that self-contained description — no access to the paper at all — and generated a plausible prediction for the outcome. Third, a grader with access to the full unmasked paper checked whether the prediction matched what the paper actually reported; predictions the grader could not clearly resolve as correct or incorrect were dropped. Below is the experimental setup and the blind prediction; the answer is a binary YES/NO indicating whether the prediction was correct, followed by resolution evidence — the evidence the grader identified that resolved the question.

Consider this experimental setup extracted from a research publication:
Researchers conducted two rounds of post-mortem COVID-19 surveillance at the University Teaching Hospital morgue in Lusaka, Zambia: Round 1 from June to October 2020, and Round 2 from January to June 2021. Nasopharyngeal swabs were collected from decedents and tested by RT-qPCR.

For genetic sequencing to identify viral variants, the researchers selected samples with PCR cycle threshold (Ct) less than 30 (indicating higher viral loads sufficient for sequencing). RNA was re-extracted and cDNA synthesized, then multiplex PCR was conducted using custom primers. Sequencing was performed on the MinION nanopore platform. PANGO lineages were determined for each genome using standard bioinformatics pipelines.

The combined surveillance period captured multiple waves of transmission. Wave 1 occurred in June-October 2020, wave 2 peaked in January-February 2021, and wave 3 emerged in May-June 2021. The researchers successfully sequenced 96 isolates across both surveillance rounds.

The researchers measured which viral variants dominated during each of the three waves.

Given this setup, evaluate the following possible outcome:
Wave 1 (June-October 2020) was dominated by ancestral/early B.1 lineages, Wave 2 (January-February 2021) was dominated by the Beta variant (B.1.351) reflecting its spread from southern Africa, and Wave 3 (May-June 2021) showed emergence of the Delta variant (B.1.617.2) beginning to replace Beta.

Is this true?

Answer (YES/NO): NO